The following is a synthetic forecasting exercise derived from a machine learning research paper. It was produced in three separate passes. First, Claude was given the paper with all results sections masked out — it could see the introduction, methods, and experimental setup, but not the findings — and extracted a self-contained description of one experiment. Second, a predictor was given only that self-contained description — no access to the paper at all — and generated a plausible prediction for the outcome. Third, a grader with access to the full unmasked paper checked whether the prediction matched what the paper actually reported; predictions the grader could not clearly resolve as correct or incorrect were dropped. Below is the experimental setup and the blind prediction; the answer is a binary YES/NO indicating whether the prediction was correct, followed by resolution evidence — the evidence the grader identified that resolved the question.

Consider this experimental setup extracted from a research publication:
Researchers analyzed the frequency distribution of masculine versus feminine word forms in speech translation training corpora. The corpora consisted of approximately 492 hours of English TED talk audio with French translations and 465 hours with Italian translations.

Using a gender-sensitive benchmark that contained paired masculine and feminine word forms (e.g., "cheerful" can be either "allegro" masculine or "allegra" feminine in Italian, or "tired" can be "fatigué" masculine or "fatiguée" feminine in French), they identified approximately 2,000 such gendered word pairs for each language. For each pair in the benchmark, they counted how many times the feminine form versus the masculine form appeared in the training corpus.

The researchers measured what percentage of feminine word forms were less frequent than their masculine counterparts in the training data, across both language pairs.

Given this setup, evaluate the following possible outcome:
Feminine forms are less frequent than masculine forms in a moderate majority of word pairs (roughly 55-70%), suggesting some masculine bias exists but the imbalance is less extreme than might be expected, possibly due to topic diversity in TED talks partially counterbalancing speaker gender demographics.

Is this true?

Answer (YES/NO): NO